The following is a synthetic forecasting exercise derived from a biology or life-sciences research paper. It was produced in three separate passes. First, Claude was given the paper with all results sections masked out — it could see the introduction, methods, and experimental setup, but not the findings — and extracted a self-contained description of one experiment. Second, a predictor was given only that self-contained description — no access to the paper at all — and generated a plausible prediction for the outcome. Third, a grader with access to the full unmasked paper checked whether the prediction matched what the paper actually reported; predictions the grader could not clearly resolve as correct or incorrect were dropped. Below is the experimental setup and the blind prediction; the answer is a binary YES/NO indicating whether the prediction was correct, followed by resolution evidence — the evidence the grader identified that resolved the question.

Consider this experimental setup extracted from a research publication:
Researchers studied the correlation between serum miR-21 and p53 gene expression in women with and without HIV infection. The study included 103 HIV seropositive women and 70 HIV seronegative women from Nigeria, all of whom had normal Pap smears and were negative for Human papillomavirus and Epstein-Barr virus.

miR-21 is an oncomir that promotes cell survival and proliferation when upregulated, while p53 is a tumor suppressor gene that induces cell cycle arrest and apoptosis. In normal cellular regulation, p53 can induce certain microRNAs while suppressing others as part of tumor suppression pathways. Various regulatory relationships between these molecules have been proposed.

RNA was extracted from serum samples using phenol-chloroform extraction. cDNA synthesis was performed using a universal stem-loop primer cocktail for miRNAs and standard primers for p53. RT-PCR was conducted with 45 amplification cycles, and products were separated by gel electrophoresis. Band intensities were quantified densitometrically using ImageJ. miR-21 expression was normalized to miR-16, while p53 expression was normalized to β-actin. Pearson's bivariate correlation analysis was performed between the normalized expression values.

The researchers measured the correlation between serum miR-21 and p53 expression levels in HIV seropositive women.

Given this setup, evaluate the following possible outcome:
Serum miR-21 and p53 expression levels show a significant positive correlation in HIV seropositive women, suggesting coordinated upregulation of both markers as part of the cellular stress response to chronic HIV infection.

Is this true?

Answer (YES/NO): NO